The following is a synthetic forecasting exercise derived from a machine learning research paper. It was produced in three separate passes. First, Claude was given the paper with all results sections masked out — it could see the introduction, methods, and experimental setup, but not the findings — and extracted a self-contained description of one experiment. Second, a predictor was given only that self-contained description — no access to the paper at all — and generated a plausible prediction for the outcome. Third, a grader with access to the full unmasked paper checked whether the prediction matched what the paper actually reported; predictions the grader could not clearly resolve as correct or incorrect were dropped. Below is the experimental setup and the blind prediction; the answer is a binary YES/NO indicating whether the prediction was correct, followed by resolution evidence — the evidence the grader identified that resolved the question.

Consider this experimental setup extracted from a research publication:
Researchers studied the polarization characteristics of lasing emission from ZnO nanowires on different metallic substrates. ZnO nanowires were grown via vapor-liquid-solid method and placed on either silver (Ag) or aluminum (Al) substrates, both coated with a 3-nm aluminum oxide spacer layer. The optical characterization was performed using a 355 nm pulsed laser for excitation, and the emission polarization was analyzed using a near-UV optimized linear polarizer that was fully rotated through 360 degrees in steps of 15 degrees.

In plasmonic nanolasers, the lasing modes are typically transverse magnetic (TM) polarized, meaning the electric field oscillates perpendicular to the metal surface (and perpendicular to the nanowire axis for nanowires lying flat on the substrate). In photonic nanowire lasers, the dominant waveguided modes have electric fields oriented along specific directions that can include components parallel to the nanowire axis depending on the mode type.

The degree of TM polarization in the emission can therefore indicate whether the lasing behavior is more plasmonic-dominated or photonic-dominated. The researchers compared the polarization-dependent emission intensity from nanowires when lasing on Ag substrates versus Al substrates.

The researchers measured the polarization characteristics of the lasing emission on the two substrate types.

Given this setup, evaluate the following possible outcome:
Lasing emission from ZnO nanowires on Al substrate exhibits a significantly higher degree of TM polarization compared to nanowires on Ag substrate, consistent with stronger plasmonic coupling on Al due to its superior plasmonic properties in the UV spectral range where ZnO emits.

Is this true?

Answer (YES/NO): NO